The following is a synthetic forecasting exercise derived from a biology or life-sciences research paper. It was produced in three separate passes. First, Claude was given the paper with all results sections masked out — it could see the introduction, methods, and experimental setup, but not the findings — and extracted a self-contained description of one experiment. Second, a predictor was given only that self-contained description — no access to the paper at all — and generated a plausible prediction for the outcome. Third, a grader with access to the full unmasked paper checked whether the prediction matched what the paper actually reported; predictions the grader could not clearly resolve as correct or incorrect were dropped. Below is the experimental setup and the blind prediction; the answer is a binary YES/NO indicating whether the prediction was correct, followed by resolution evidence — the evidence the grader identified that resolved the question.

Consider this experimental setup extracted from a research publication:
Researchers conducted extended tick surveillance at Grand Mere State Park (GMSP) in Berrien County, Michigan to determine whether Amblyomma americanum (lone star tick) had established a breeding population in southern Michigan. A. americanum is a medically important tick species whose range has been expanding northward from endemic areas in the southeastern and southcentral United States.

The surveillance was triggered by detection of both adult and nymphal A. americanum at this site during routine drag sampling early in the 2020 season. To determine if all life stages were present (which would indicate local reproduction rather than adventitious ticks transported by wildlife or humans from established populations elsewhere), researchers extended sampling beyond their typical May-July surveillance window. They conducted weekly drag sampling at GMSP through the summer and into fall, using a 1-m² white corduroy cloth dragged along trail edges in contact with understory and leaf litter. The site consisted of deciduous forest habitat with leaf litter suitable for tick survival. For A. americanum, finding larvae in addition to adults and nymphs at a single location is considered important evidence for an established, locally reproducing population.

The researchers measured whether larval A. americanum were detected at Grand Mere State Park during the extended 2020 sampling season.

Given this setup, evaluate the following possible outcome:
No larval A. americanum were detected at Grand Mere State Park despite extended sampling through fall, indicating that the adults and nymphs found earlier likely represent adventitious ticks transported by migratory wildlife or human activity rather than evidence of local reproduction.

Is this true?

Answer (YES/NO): NO